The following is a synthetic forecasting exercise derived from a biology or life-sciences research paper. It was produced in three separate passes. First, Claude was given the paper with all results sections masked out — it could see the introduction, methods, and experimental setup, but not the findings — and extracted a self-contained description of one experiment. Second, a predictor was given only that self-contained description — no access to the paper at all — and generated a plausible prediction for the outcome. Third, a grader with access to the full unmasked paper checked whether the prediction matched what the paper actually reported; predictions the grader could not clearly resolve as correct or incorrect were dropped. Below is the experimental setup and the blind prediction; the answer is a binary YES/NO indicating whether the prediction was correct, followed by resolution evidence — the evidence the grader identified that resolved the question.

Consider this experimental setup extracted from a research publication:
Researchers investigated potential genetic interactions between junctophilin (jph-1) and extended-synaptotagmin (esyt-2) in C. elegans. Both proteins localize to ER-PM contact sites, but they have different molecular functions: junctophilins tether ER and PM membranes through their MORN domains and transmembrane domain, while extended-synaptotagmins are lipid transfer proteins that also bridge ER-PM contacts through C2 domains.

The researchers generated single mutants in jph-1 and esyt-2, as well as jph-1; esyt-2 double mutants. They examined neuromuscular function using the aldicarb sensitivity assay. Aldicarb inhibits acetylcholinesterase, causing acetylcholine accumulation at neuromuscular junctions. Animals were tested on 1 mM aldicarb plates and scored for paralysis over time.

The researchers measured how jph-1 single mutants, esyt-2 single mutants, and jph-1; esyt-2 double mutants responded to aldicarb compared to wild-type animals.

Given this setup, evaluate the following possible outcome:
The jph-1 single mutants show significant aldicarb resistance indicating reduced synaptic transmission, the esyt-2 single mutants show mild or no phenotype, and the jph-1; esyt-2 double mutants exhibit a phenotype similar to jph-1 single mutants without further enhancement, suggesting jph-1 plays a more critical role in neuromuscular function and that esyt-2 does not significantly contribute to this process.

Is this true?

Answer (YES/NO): NO